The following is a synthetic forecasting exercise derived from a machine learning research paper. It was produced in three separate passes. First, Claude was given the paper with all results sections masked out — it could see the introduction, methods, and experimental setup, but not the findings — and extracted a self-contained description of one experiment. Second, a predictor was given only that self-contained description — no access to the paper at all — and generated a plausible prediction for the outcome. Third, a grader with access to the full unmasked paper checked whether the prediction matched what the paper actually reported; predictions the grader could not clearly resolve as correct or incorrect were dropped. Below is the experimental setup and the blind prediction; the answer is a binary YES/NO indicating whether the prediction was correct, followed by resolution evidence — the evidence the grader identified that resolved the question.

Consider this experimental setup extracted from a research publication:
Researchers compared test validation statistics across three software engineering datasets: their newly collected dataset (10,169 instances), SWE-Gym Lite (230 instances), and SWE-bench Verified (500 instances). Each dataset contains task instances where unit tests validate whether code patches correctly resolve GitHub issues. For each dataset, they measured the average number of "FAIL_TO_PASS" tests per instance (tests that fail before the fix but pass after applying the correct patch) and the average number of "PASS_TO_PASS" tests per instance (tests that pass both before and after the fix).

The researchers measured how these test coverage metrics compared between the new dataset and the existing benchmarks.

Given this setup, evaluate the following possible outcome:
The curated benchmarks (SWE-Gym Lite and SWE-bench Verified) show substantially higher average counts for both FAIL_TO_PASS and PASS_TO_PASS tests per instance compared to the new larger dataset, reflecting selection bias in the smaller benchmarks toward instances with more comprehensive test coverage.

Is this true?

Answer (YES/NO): NO